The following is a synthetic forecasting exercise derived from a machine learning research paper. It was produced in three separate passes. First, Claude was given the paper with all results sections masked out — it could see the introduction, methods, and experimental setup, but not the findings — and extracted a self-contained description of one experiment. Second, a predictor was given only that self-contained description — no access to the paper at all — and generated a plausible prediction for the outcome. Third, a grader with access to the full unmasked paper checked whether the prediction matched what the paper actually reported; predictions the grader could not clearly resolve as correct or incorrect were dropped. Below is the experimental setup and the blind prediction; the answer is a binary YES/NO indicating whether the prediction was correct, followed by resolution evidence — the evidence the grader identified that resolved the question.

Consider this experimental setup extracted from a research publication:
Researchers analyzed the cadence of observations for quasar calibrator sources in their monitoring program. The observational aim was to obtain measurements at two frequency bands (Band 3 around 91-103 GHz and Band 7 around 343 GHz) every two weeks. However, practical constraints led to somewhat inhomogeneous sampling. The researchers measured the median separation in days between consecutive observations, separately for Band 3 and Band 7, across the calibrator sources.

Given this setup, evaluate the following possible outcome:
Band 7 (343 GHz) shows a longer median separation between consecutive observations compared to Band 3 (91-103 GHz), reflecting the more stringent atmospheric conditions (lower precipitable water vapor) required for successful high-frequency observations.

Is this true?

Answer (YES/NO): YES